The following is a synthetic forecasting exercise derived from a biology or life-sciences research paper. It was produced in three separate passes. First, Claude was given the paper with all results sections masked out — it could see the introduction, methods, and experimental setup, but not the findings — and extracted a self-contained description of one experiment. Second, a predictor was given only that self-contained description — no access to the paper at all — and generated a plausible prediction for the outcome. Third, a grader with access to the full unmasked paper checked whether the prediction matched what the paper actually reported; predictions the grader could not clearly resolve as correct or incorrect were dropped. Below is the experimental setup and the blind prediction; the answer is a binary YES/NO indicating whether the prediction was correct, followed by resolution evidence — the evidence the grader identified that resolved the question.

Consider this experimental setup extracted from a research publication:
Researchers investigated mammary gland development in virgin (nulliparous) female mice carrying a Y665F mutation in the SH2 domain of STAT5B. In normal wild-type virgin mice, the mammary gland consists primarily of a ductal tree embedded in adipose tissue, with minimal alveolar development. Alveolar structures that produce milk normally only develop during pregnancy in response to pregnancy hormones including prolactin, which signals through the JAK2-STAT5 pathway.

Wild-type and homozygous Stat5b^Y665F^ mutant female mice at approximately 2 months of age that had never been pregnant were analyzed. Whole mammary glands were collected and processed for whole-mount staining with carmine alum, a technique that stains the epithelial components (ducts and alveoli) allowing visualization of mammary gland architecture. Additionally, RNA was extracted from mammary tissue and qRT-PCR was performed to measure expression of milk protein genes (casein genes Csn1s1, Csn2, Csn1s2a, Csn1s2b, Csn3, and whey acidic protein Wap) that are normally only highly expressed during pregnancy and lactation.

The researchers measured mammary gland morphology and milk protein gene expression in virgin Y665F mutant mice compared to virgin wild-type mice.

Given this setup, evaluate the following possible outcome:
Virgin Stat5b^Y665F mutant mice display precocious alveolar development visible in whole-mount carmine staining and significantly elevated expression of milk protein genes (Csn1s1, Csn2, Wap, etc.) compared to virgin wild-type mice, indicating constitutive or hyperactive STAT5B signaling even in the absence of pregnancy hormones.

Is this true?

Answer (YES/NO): YES